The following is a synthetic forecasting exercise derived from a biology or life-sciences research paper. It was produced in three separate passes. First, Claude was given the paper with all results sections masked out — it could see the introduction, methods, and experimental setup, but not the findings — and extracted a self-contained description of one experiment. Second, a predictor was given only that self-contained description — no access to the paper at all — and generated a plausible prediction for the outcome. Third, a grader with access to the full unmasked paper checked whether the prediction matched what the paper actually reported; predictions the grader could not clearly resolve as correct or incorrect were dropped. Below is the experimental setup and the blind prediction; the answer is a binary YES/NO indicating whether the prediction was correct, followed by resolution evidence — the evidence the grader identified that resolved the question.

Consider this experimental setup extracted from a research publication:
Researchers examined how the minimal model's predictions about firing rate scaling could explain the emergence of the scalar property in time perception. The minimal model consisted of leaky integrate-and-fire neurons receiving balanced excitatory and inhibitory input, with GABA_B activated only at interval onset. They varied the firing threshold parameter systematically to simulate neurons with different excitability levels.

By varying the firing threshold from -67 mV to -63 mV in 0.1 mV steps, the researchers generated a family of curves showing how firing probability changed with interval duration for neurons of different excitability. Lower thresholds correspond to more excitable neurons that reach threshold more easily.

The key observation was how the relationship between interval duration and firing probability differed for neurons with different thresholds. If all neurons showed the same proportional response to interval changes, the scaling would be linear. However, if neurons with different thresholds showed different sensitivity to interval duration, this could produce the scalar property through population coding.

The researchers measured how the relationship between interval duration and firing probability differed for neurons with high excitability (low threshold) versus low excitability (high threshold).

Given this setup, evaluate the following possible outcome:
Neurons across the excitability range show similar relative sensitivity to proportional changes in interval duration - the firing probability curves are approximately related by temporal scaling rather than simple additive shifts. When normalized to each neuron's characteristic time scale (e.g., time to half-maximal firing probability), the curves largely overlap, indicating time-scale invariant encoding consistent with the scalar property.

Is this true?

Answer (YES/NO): YES